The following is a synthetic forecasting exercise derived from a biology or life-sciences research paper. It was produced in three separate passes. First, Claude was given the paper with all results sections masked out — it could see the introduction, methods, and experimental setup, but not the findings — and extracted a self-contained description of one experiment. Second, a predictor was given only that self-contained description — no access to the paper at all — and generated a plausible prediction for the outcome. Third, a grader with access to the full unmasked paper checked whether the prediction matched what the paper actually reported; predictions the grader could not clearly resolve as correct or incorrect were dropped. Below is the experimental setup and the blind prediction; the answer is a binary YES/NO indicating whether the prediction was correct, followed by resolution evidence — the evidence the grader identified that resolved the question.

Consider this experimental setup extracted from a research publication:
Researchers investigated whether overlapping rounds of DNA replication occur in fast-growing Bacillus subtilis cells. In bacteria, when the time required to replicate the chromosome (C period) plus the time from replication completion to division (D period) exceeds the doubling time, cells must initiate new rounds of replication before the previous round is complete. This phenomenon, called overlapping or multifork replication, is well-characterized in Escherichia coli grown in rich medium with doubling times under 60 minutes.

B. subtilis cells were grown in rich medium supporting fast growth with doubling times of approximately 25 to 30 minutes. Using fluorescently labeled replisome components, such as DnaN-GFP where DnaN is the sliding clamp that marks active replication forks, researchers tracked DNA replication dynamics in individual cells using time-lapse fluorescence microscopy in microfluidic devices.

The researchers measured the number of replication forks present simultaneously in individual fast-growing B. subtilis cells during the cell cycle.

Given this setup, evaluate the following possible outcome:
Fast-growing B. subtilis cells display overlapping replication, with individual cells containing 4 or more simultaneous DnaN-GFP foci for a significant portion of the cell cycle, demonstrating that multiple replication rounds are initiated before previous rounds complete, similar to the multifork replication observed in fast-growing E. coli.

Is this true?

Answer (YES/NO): NO